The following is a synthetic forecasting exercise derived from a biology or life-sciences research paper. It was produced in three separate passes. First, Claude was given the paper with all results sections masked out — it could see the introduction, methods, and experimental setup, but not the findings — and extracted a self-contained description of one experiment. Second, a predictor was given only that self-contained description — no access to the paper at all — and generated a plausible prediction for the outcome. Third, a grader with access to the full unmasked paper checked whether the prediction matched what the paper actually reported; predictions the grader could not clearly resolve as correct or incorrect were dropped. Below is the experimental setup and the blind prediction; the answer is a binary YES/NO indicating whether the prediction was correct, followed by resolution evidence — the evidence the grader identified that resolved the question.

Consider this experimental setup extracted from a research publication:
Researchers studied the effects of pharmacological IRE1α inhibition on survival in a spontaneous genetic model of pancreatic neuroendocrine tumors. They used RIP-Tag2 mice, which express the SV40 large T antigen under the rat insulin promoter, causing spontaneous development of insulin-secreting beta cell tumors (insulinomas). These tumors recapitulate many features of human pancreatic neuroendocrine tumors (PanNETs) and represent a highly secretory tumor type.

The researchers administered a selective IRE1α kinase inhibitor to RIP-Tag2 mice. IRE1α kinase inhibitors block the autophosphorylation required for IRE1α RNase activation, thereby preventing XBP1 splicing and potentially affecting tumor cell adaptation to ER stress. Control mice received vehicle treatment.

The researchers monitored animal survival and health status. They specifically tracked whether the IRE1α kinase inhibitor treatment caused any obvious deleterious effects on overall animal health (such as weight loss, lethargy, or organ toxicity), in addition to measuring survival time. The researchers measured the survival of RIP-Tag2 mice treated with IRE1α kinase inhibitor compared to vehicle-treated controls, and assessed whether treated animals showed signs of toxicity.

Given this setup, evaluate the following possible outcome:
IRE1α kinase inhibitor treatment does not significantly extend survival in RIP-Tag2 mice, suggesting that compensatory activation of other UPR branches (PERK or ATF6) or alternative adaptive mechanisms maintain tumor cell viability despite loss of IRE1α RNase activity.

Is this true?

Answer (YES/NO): NO